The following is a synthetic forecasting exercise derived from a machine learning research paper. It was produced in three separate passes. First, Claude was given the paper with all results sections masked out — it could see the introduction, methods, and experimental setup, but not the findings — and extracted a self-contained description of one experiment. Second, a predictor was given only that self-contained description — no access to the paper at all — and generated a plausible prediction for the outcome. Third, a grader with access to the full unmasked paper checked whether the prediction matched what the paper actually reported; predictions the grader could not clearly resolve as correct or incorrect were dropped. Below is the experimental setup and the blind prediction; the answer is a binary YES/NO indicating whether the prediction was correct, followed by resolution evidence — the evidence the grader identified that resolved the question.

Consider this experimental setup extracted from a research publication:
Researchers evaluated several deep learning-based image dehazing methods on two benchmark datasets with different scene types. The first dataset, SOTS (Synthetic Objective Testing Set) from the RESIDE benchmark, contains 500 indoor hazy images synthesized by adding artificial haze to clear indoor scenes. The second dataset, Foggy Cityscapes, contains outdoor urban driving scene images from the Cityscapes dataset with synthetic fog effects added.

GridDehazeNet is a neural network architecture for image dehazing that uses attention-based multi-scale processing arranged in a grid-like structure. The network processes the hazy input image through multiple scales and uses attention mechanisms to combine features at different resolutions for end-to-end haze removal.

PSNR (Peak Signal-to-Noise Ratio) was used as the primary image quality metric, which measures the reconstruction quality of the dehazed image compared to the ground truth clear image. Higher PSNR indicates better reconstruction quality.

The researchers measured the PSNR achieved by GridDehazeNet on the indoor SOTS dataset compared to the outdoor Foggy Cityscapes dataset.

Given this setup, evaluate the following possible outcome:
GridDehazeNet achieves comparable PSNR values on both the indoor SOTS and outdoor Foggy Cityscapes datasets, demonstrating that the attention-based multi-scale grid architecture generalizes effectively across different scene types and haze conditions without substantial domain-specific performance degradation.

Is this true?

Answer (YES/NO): NO